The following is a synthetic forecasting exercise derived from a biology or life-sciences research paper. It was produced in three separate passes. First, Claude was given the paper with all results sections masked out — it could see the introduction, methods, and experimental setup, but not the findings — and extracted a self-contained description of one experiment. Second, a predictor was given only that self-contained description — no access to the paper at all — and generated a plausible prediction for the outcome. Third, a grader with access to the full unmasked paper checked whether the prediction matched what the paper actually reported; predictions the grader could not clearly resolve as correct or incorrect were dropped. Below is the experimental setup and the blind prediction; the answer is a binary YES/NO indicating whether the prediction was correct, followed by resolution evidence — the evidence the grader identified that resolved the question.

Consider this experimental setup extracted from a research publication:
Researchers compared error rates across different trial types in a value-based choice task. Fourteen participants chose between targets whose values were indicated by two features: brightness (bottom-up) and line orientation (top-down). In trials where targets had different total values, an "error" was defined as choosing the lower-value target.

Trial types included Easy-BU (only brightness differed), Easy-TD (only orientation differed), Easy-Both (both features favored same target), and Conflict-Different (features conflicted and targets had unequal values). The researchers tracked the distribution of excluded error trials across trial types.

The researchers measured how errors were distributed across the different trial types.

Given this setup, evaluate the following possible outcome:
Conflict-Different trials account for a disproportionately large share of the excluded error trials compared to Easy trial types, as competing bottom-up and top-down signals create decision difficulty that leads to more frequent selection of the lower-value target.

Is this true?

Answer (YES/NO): YES